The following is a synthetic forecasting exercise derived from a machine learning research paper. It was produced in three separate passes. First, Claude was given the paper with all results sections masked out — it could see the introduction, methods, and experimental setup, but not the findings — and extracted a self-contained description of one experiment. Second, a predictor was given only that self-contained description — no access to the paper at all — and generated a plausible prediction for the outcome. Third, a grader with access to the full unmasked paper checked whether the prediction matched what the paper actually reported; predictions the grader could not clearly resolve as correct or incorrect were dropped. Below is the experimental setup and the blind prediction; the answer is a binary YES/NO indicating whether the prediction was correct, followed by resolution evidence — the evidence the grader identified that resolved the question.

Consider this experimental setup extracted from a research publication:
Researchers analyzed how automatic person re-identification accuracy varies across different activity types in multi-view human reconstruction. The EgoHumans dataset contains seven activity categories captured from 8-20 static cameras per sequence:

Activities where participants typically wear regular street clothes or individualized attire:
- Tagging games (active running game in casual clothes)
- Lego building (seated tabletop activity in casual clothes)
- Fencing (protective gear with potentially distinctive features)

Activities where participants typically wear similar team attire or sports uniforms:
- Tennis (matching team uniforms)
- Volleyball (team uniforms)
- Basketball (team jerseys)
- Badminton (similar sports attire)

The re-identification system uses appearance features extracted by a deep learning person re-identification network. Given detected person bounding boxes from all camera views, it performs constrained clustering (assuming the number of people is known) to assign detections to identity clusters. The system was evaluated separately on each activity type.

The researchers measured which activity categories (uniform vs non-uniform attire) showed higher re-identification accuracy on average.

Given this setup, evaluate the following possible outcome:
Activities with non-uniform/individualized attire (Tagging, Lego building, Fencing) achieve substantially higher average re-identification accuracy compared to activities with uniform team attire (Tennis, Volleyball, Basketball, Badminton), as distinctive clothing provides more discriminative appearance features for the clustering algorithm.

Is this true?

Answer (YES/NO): YES